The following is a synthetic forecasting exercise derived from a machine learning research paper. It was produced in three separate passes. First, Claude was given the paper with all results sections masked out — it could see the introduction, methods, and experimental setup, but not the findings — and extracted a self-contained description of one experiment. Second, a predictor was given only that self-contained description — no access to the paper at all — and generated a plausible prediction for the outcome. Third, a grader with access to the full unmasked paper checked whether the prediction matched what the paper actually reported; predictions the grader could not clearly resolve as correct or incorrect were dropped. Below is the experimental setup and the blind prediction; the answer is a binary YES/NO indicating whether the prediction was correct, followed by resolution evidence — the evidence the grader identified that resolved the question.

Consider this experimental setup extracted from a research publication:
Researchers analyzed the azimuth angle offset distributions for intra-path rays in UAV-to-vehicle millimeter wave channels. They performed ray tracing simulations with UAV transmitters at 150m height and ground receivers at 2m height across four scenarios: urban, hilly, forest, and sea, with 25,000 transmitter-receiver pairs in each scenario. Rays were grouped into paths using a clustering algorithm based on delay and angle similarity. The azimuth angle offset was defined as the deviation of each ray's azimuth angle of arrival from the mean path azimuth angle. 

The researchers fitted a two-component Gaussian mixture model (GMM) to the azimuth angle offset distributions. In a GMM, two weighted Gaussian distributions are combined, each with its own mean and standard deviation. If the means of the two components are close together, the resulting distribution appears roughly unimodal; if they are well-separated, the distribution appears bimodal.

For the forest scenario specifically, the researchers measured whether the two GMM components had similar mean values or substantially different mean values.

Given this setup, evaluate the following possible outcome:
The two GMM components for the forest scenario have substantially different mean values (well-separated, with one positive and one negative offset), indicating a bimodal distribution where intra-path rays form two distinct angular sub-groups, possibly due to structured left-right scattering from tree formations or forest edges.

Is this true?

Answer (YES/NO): NO